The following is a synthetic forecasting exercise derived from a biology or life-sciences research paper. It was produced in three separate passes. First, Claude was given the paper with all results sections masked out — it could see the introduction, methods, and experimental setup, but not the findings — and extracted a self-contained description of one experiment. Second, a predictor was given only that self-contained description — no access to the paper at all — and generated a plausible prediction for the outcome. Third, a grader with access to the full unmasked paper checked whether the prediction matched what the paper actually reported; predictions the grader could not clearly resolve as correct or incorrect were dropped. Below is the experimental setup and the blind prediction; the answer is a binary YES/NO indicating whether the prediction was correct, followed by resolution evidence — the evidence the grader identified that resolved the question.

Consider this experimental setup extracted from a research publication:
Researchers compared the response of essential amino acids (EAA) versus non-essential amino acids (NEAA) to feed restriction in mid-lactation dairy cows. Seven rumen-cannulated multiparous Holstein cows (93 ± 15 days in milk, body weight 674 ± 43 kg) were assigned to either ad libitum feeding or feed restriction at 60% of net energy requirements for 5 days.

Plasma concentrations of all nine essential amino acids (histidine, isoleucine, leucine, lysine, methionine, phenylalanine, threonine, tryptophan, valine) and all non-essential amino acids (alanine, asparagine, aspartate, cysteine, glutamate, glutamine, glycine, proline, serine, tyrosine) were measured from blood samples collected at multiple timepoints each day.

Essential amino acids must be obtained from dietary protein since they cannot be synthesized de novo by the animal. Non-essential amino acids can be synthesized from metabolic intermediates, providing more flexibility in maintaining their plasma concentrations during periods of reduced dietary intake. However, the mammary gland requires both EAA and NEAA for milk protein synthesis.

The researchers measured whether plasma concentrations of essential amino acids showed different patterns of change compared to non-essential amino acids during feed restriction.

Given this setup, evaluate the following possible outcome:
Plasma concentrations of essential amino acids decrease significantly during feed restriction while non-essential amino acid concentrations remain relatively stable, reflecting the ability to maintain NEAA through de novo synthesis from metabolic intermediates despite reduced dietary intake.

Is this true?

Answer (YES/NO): NO